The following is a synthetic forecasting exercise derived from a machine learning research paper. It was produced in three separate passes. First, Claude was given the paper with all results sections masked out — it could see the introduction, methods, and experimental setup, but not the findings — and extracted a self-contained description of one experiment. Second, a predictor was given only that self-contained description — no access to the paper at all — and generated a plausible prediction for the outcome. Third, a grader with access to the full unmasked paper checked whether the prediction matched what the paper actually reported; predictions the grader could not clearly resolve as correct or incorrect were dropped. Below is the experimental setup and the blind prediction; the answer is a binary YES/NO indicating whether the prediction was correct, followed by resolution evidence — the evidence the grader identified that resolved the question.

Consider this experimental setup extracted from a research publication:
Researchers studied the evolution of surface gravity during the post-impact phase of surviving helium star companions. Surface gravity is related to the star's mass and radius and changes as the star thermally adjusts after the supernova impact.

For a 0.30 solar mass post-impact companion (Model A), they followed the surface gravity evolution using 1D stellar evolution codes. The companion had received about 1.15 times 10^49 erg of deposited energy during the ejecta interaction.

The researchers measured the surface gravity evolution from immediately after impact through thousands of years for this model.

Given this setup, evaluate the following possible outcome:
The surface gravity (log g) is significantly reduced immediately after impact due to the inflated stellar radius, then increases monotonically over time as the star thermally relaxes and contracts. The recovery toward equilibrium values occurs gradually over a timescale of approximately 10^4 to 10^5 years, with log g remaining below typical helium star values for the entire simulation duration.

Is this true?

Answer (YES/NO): NO